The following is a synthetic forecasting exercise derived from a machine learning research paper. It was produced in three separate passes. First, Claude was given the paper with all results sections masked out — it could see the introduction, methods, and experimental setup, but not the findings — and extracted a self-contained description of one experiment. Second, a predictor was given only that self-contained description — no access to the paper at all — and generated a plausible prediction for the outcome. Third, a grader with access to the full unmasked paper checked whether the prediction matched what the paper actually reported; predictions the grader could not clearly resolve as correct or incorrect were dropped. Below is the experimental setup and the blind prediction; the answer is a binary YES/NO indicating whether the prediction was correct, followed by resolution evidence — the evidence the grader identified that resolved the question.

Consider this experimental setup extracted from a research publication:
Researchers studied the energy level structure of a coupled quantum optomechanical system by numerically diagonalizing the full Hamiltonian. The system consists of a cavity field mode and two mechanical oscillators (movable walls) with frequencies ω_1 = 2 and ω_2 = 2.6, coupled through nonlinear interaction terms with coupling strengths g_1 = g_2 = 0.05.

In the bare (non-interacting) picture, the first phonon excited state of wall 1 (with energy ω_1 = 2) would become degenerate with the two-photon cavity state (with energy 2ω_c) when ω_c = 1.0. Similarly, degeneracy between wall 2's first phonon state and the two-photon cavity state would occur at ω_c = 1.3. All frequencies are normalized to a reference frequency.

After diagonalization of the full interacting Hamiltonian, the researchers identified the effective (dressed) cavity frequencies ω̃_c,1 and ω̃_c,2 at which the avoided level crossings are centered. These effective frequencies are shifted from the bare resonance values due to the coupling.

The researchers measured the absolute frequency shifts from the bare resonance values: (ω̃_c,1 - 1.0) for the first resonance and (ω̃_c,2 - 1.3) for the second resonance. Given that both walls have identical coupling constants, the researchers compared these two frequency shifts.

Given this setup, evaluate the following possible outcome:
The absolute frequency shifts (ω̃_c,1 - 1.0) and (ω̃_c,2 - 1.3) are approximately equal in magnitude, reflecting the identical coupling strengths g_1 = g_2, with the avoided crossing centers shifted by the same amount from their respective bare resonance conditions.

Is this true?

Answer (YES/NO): YES